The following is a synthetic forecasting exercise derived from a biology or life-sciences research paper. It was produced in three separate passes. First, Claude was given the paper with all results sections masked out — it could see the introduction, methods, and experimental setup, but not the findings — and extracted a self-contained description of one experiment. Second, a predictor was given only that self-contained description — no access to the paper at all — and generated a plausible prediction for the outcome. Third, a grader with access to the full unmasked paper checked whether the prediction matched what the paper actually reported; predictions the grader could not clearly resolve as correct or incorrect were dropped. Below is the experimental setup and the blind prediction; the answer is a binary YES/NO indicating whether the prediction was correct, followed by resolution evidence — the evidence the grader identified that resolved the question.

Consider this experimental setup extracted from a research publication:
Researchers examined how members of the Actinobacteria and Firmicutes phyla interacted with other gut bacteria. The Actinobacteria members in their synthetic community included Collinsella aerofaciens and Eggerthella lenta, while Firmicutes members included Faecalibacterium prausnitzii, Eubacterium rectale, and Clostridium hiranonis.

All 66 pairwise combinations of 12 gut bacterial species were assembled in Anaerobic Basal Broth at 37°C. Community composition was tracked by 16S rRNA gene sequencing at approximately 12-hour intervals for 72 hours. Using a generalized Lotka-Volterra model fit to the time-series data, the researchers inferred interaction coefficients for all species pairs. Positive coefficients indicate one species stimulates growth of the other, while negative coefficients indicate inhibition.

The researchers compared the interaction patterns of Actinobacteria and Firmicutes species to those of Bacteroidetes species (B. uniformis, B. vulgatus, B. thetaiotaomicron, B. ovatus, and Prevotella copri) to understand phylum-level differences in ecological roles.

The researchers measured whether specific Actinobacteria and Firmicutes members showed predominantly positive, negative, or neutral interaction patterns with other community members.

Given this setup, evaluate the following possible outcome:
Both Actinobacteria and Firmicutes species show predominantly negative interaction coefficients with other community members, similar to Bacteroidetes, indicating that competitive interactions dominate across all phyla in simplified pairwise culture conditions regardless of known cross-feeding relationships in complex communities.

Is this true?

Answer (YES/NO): NO